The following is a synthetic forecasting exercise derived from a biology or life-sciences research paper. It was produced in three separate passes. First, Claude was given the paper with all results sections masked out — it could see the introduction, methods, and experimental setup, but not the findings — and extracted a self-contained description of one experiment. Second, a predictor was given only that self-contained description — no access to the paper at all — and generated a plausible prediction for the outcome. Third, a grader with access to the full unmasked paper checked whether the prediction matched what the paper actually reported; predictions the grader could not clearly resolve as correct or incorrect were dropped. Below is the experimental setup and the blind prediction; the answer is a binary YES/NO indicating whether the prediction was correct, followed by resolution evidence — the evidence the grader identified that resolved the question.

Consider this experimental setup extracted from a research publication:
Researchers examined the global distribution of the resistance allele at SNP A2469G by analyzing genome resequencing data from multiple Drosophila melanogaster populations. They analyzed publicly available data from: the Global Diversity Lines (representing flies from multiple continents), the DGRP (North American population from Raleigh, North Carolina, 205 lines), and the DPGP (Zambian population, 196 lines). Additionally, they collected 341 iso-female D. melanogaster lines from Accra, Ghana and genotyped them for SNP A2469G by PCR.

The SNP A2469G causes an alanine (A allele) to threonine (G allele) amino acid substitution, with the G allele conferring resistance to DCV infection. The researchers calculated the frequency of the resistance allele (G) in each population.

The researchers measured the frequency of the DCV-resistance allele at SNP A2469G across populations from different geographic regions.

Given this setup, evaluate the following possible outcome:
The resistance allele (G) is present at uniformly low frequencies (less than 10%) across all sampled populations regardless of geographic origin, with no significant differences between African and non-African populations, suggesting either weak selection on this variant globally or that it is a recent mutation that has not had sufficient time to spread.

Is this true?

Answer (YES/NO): NO